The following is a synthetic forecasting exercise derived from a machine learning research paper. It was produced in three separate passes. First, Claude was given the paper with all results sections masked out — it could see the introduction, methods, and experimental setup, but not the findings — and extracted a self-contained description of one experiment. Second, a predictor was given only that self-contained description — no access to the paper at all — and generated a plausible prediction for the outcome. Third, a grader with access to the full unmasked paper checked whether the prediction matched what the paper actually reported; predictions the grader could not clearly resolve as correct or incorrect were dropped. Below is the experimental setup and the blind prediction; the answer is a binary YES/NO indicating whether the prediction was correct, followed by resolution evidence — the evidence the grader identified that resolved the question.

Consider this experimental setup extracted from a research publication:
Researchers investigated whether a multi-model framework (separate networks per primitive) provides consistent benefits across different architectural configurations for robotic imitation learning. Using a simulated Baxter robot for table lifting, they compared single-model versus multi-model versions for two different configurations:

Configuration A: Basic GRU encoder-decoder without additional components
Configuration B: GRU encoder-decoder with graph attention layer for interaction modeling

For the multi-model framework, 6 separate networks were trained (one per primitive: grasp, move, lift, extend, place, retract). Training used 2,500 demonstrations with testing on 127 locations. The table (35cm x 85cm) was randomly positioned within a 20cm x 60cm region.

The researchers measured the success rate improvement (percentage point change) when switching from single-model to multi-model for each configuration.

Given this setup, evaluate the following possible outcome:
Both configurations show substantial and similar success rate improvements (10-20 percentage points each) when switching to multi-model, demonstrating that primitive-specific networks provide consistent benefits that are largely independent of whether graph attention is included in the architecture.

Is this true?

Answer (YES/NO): NO